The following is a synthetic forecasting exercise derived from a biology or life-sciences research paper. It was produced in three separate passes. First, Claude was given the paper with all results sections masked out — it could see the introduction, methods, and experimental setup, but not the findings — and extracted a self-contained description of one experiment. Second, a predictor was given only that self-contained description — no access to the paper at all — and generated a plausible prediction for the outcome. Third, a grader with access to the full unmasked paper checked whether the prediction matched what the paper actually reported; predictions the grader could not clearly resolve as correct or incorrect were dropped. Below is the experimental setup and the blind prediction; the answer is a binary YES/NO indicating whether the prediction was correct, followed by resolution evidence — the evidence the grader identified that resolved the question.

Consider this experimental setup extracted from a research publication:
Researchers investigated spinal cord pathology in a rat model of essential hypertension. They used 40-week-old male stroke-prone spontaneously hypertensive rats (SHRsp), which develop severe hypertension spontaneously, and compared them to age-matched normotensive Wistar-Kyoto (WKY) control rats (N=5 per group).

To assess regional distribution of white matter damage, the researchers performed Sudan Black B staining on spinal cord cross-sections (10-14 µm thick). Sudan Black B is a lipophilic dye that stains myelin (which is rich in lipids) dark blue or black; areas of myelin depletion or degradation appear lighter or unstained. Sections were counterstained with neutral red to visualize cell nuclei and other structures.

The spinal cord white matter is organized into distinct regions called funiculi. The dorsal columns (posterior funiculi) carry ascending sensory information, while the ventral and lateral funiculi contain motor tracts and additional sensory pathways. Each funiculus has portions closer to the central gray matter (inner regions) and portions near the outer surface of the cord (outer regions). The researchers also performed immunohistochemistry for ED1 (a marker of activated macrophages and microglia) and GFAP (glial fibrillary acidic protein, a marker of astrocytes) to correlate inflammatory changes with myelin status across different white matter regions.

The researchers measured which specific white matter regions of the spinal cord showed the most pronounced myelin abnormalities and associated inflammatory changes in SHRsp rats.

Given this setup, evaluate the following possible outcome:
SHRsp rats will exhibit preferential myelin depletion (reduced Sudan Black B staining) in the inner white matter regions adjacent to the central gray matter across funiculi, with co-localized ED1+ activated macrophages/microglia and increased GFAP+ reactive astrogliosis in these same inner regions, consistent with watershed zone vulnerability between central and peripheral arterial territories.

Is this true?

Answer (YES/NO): NO